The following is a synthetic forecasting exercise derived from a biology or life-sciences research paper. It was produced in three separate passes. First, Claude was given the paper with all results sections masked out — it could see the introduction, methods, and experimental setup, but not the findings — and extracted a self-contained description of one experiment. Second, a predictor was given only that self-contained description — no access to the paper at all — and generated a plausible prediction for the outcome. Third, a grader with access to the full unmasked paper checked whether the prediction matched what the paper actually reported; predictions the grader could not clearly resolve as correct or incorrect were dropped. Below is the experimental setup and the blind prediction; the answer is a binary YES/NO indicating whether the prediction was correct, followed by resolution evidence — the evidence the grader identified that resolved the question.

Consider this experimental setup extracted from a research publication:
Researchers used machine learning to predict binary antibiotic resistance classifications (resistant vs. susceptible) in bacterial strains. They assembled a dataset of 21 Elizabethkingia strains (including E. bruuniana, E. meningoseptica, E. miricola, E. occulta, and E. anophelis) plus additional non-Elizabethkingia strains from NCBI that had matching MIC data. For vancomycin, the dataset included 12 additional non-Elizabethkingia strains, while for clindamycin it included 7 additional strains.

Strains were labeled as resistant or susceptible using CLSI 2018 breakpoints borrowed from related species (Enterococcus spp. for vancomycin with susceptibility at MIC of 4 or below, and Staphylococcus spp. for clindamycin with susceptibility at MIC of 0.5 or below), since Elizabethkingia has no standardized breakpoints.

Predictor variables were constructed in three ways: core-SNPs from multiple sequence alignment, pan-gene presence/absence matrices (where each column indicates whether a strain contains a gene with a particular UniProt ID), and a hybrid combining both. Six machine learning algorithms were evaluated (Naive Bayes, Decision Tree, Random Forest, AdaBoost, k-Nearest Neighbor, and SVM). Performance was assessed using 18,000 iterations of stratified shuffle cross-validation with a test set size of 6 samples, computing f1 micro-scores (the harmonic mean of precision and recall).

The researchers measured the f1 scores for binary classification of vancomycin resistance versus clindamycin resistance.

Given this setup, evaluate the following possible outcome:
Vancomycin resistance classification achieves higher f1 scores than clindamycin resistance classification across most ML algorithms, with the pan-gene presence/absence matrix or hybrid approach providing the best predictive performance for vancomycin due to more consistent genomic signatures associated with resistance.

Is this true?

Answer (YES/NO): NO